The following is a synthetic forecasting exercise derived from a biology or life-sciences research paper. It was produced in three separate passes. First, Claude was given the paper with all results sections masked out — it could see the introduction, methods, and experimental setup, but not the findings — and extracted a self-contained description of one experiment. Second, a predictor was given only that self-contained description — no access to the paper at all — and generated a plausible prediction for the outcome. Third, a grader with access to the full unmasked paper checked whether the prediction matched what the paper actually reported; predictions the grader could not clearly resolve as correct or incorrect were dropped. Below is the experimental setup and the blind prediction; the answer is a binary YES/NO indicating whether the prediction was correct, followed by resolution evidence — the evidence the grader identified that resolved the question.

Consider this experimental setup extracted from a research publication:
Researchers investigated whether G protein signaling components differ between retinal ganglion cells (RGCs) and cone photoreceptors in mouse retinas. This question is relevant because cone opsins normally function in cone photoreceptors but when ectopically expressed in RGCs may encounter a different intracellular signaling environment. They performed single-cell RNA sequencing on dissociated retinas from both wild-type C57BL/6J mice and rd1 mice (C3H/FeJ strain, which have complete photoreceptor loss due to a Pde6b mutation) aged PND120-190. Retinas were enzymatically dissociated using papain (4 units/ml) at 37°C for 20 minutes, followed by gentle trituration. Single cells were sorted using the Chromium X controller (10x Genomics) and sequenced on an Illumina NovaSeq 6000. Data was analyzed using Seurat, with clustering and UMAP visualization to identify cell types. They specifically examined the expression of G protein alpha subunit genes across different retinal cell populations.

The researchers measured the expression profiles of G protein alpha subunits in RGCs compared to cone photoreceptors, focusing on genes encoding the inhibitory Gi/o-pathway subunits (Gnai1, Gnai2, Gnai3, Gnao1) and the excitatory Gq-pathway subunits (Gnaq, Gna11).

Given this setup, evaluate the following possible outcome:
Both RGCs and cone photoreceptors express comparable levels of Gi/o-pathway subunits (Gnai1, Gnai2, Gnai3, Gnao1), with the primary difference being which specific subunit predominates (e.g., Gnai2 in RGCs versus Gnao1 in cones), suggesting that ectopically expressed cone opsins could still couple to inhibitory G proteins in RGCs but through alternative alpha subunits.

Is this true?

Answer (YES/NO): NO